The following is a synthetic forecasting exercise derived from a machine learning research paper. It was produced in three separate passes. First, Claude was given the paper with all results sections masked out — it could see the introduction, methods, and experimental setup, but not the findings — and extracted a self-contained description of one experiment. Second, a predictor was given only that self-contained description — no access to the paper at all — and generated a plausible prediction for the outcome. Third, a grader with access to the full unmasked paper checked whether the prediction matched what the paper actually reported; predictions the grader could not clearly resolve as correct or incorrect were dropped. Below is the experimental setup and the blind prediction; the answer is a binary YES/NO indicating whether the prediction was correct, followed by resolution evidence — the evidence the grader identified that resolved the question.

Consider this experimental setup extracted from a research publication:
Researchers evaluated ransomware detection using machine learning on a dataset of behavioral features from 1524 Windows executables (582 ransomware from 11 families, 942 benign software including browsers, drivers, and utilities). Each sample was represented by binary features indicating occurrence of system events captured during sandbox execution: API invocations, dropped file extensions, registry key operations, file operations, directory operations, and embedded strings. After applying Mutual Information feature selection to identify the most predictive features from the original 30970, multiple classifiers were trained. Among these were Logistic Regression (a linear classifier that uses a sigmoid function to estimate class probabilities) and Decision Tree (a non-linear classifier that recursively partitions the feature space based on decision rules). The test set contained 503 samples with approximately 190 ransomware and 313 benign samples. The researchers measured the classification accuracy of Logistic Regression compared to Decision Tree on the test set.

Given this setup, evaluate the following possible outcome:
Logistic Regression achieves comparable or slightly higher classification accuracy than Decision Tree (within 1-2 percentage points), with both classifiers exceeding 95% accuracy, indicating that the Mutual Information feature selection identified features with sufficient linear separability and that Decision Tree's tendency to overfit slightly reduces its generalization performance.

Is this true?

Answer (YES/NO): NO